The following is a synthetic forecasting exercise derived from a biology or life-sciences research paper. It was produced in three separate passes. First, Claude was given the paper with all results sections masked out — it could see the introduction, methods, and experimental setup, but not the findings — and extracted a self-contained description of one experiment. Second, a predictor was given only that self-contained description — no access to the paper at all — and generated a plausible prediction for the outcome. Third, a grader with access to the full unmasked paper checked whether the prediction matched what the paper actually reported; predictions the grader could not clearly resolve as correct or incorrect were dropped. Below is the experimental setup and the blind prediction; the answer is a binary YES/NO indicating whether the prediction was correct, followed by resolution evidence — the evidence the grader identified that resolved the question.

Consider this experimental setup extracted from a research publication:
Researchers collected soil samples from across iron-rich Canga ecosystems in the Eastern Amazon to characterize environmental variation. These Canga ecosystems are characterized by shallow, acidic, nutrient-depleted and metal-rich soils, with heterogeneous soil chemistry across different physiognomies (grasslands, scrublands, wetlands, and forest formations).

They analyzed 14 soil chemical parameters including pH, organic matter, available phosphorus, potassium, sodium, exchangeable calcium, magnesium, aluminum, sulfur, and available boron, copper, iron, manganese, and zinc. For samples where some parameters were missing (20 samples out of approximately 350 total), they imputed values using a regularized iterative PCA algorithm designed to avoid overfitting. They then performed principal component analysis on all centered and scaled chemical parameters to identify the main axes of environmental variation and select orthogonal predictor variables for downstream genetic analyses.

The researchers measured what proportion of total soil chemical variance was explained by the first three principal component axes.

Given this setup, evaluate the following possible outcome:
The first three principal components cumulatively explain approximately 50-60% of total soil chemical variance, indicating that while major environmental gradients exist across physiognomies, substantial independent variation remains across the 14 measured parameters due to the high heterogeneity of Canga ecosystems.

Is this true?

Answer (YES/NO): YES